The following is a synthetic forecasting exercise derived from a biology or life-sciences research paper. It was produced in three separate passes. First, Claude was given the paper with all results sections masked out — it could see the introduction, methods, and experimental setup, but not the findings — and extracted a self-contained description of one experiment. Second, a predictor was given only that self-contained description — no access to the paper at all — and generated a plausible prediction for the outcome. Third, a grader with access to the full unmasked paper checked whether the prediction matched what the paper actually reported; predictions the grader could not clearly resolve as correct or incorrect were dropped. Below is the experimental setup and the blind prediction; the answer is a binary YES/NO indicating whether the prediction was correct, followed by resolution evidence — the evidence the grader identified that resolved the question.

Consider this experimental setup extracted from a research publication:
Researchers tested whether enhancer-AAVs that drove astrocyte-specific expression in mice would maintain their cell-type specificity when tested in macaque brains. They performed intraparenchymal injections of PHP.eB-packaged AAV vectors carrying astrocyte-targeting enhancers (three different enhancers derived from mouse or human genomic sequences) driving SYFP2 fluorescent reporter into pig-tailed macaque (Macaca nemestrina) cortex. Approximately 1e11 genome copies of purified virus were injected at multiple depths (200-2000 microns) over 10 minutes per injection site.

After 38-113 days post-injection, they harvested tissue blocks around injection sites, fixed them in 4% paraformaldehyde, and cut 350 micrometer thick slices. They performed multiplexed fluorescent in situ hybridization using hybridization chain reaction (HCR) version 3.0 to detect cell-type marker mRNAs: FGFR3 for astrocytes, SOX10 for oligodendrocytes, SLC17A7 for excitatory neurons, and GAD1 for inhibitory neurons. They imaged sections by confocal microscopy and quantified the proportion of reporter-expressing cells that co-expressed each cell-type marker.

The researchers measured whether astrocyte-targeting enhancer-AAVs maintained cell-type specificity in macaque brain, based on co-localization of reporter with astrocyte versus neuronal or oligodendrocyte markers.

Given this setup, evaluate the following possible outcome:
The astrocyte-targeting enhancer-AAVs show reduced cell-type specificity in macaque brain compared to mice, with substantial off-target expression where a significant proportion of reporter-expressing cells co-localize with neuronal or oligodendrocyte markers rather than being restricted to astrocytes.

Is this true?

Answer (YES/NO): NO